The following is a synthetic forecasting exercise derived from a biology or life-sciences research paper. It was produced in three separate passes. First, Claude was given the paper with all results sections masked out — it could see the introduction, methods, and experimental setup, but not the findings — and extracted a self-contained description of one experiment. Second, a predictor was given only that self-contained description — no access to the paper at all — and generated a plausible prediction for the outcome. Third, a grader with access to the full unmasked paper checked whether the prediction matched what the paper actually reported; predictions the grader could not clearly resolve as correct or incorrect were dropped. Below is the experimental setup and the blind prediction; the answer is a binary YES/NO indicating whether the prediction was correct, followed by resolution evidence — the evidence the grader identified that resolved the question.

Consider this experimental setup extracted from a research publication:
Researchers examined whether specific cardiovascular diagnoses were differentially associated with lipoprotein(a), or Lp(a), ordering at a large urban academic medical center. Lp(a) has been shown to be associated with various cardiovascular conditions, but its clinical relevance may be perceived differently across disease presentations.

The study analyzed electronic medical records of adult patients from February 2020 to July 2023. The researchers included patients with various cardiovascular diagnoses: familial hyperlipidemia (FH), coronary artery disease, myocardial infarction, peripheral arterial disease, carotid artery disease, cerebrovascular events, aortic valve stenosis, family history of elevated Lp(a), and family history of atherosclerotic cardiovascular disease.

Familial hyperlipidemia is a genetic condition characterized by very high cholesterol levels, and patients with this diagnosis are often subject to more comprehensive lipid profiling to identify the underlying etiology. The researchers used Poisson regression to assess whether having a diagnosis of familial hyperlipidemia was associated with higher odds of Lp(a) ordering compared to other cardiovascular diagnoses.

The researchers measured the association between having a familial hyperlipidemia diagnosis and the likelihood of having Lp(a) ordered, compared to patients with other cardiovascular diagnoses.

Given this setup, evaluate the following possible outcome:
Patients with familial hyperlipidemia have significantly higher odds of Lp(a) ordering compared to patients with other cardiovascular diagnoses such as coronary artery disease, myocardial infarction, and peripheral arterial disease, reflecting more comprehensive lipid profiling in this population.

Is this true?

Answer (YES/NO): YES